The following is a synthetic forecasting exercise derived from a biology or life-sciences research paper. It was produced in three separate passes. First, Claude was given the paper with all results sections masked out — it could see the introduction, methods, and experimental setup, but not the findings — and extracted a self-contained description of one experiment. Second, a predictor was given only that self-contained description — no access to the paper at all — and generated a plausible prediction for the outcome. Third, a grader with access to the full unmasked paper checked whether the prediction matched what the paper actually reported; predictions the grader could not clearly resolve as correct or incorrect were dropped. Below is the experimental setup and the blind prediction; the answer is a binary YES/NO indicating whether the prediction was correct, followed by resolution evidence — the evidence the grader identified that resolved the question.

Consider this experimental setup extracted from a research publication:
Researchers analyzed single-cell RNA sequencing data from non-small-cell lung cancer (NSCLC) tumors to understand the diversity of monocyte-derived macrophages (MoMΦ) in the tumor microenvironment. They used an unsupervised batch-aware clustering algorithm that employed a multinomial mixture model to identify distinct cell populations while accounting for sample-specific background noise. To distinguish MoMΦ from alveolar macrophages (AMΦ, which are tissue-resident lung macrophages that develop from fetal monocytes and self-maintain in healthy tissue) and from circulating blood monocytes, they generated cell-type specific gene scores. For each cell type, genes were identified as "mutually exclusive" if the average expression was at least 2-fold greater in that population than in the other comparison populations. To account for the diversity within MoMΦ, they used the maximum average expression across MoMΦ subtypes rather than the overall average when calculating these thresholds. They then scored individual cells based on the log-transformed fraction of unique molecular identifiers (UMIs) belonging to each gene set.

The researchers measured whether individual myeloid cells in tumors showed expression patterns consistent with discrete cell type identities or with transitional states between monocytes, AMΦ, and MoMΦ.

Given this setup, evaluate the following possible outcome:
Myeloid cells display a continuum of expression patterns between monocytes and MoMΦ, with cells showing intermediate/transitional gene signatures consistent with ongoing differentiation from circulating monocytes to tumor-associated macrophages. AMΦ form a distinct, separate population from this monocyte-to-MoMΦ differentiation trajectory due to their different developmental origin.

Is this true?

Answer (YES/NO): YES